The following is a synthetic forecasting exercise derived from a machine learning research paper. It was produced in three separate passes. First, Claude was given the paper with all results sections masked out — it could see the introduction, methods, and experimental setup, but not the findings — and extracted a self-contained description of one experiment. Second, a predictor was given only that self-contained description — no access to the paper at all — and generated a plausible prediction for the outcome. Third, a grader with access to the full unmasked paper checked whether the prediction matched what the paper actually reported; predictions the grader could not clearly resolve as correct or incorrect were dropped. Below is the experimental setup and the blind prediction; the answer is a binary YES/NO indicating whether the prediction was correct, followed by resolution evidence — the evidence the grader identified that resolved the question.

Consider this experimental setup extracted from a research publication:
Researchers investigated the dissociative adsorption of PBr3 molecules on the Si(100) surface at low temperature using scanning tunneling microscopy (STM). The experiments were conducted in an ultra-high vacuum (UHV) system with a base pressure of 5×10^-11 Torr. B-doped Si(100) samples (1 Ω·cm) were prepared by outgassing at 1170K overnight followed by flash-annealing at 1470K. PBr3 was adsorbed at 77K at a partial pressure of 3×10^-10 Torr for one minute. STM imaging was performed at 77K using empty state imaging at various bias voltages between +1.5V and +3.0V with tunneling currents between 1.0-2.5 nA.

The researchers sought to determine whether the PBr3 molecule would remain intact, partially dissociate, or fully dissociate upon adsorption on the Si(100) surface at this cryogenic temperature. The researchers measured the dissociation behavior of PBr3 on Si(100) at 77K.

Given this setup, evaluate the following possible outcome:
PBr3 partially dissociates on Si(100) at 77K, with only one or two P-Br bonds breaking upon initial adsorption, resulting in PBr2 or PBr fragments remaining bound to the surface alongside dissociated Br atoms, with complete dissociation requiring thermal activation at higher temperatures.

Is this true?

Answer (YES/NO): NO